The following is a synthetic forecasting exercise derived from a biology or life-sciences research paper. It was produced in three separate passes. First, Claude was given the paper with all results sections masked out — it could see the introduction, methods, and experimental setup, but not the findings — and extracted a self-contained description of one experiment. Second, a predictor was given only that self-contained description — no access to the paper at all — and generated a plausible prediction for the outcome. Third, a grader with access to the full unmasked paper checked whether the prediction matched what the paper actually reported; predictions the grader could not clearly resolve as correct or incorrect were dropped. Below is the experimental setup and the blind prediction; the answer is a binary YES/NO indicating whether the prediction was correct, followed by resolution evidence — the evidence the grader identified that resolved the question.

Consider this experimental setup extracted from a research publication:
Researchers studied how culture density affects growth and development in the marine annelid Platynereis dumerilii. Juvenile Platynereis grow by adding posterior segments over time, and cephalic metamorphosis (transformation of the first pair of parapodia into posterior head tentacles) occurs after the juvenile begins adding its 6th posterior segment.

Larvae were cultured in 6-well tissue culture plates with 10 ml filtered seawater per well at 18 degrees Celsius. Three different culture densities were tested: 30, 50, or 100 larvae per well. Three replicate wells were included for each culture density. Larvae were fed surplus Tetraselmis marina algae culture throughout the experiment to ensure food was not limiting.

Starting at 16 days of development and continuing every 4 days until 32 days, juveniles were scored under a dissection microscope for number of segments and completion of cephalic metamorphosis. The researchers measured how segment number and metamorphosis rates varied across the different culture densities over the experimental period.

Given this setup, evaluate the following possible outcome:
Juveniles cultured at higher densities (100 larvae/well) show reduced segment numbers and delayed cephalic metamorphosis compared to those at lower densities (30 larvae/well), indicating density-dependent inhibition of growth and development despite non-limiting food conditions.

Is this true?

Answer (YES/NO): YES